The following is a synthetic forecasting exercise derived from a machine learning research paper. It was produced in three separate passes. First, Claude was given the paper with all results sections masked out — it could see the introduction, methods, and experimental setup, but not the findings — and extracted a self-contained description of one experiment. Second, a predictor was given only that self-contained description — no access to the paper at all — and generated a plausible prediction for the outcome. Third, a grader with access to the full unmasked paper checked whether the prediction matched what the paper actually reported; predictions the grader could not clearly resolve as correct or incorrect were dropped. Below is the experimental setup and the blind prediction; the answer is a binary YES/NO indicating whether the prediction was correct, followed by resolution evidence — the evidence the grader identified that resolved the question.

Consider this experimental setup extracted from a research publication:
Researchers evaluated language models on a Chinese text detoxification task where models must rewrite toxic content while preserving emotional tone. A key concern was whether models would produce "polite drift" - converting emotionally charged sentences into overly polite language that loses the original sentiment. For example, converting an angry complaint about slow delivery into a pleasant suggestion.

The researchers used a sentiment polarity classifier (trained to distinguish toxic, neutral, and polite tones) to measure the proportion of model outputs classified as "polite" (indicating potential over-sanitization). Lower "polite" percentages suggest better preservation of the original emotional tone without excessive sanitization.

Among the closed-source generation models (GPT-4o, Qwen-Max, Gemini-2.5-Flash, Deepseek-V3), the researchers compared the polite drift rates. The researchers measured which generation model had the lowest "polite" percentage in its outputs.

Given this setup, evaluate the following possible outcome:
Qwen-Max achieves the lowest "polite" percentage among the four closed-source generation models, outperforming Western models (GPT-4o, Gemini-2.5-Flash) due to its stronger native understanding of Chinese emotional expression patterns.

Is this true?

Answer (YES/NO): NO